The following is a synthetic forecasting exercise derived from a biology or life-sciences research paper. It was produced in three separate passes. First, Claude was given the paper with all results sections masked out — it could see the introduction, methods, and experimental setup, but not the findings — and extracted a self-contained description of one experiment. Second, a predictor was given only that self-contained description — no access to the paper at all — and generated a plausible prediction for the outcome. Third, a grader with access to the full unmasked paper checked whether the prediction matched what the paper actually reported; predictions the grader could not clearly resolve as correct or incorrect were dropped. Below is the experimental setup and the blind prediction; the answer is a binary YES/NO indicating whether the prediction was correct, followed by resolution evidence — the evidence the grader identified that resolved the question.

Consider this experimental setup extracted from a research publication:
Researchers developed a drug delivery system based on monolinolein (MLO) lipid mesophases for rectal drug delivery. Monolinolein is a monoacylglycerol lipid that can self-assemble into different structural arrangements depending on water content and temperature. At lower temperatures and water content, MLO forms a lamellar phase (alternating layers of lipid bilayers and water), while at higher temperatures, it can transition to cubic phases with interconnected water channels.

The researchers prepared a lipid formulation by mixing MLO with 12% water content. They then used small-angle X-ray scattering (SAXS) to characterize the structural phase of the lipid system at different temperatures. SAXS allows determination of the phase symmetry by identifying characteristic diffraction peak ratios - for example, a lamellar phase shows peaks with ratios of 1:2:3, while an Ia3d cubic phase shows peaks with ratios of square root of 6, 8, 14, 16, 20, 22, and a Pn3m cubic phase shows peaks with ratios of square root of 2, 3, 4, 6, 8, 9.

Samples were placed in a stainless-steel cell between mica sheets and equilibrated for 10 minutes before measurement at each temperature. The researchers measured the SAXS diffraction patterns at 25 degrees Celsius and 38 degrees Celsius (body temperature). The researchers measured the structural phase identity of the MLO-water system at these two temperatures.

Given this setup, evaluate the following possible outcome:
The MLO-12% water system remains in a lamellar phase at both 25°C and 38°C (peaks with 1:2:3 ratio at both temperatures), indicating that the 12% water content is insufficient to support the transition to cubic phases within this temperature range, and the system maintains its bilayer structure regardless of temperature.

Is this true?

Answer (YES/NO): YES